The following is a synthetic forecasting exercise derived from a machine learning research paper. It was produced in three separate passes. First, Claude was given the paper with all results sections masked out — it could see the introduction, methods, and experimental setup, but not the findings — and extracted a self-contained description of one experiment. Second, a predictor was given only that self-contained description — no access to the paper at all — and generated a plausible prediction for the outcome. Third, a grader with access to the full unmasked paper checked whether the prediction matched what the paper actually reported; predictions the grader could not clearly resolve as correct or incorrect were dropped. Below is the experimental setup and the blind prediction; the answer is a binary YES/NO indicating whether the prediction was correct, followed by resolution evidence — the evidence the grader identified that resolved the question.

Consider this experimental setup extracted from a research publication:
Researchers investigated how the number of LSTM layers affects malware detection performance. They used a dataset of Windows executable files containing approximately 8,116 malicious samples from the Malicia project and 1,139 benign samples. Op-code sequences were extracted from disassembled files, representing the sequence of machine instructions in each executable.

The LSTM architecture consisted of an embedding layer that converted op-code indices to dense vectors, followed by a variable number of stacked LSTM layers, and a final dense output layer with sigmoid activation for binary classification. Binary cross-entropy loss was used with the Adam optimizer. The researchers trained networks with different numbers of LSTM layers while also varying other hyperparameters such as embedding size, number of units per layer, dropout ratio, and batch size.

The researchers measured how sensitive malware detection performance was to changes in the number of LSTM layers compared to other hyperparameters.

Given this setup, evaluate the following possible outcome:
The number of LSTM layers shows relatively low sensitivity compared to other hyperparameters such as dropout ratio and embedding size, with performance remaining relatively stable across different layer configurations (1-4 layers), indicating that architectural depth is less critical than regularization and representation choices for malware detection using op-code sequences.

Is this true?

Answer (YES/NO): NO